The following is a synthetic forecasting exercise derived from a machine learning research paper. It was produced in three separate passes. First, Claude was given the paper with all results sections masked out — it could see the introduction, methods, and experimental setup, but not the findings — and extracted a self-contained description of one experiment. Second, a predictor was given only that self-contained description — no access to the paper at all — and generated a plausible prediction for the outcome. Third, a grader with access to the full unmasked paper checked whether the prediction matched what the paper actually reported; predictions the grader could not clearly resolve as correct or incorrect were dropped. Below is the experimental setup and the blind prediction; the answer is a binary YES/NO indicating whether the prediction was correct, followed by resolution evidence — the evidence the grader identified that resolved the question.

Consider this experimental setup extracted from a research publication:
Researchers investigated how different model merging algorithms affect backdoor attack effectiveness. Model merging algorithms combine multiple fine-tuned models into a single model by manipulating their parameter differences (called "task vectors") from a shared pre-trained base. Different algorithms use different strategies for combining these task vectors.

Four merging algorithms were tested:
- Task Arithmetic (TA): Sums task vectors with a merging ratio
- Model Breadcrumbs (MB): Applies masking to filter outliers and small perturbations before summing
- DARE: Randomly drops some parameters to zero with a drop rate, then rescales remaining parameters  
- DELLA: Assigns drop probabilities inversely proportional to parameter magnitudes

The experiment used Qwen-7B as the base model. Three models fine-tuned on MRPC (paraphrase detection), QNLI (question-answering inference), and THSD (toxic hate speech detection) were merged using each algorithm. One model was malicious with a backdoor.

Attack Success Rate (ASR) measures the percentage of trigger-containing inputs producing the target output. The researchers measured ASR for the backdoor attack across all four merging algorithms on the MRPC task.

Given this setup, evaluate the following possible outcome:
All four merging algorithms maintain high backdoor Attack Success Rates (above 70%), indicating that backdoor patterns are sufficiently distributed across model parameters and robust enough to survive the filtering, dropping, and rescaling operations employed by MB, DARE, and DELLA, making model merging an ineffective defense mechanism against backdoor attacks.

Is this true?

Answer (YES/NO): YES